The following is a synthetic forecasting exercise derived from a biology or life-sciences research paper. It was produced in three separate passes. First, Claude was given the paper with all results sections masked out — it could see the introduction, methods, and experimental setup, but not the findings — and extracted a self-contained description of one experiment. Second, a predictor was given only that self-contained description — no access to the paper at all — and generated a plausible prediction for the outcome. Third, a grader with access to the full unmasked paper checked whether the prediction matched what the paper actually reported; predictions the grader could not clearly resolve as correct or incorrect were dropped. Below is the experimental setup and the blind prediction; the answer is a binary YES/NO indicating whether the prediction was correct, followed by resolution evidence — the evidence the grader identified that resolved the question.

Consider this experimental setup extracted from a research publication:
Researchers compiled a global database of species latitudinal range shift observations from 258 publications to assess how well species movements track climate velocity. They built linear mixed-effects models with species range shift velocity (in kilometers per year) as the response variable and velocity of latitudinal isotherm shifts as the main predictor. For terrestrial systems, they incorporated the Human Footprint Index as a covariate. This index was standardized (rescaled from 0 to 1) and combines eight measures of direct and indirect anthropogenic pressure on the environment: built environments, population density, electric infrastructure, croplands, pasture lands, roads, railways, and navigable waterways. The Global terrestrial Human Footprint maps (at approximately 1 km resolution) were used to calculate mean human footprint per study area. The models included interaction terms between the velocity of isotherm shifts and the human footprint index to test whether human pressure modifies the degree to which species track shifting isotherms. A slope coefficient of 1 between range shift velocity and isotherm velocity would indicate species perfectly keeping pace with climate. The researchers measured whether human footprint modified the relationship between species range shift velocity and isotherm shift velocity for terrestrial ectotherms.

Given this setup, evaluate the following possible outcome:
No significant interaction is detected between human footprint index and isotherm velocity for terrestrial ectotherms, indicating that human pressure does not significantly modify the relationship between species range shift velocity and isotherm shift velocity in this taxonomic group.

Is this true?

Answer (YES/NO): NO